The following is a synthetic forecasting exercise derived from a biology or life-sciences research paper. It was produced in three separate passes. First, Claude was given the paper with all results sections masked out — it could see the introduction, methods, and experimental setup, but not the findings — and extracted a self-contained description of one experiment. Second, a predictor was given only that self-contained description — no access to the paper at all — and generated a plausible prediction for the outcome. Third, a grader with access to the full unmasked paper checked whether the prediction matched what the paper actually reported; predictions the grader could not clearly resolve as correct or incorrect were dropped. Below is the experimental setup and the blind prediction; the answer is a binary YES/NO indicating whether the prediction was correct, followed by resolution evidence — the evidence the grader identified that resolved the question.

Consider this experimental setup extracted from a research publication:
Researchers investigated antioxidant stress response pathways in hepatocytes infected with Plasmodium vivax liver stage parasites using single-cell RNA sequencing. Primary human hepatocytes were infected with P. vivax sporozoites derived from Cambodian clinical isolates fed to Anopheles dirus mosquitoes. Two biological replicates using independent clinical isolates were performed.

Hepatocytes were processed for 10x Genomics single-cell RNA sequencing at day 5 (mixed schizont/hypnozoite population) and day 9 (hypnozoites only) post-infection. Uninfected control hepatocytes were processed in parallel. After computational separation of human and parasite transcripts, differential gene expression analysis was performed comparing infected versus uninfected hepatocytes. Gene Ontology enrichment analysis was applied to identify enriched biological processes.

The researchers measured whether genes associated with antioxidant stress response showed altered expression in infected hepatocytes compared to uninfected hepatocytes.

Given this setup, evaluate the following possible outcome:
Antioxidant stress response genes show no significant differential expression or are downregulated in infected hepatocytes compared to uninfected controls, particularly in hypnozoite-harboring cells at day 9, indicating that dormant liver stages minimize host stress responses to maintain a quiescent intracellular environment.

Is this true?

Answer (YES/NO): NO